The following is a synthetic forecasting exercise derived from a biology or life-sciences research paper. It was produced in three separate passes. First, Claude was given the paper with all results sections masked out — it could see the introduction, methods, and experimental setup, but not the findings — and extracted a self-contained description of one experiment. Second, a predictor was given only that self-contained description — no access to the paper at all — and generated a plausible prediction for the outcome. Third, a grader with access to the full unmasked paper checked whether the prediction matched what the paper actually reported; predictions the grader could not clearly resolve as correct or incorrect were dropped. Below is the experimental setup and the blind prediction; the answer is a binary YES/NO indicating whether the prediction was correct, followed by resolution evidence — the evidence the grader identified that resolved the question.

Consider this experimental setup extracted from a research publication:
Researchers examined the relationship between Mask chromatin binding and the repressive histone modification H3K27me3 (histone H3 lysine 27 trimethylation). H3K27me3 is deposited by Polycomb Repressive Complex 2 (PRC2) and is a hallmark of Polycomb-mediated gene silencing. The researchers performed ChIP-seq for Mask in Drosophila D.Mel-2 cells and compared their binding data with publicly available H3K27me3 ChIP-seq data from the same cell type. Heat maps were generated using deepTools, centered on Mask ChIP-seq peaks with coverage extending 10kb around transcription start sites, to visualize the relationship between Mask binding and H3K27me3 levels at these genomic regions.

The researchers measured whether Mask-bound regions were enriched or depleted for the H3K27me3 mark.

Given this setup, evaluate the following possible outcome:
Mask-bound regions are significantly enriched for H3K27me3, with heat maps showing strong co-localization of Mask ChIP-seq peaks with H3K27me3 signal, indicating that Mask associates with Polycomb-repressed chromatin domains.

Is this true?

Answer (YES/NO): NO